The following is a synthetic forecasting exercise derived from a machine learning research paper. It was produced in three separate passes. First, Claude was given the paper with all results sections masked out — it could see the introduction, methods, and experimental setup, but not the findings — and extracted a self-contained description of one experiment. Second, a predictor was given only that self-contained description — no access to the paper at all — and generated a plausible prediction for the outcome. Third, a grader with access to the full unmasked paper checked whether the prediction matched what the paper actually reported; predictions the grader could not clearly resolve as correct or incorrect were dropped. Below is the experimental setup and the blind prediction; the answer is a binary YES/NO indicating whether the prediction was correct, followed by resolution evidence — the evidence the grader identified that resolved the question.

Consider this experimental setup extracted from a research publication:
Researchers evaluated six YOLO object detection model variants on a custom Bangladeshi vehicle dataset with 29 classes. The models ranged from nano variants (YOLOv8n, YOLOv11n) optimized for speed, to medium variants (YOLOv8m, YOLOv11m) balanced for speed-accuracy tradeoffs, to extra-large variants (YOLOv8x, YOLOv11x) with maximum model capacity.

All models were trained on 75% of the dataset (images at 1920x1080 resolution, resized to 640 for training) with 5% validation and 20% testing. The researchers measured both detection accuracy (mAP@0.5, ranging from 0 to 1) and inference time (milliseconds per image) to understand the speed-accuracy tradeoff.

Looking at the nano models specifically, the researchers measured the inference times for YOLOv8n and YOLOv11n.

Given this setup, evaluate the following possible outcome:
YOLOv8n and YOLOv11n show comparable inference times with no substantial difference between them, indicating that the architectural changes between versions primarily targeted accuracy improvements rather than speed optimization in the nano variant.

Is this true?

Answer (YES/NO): YES